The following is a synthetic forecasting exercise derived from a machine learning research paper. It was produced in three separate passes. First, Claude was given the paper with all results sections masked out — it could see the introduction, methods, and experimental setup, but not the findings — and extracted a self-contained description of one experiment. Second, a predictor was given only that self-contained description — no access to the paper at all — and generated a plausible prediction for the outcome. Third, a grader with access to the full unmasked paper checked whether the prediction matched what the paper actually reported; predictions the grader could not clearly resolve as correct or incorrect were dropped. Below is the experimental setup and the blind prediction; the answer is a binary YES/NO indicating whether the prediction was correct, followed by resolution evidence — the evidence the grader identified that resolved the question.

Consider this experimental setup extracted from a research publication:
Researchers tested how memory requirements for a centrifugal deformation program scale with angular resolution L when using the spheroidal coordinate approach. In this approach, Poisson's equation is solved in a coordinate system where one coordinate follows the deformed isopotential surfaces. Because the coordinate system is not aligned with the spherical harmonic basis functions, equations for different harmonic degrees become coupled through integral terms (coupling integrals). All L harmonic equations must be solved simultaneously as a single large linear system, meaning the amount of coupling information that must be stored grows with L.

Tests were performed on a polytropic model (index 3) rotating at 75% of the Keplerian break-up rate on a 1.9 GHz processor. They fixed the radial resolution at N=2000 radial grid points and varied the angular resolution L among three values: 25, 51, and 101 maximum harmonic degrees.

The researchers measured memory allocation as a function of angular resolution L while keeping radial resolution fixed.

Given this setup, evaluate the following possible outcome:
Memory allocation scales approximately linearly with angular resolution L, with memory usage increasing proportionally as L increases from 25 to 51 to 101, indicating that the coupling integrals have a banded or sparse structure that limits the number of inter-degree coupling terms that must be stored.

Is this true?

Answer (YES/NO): NO